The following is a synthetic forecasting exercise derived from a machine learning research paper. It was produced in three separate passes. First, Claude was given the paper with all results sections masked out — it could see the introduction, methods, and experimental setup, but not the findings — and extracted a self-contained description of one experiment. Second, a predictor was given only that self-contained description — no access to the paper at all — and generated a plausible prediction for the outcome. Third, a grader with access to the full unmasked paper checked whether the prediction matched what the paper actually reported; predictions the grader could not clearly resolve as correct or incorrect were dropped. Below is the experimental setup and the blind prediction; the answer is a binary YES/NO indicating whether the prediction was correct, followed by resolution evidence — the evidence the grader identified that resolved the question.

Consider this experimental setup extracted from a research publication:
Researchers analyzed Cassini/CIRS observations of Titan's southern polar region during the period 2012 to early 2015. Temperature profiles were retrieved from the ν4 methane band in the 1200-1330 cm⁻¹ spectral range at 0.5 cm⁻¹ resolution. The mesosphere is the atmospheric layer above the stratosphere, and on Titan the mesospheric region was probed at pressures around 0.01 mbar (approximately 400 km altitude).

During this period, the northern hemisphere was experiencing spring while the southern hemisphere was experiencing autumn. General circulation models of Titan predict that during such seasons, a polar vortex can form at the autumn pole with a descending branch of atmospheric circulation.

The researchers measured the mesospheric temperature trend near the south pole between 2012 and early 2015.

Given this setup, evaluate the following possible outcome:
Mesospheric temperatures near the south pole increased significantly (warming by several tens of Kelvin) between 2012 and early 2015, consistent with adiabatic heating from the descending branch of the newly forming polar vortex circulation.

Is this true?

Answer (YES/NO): NO